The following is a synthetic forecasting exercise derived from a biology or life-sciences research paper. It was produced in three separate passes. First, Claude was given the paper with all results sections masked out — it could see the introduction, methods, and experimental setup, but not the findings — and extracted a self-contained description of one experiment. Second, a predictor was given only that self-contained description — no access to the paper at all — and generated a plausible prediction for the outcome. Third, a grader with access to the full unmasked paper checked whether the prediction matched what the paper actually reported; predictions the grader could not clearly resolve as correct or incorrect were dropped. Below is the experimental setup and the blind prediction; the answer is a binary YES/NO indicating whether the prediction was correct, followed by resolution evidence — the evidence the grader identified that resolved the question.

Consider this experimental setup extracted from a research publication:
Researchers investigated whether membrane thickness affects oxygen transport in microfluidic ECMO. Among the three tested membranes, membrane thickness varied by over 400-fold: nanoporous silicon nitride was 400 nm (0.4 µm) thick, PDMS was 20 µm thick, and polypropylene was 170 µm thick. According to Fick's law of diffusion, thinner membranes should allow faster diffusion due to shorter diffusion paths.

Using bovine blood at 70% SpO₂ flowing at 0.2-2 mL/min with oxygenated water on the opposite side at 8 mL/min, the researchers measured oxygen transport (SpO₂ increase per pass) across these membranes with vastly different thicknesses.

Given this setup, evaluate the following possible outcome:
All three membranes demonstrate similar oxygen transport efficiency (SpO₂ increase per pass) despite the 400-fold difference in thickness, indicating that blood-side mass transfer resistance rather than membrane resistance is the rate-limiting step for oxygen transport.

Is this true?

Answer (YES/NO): YES